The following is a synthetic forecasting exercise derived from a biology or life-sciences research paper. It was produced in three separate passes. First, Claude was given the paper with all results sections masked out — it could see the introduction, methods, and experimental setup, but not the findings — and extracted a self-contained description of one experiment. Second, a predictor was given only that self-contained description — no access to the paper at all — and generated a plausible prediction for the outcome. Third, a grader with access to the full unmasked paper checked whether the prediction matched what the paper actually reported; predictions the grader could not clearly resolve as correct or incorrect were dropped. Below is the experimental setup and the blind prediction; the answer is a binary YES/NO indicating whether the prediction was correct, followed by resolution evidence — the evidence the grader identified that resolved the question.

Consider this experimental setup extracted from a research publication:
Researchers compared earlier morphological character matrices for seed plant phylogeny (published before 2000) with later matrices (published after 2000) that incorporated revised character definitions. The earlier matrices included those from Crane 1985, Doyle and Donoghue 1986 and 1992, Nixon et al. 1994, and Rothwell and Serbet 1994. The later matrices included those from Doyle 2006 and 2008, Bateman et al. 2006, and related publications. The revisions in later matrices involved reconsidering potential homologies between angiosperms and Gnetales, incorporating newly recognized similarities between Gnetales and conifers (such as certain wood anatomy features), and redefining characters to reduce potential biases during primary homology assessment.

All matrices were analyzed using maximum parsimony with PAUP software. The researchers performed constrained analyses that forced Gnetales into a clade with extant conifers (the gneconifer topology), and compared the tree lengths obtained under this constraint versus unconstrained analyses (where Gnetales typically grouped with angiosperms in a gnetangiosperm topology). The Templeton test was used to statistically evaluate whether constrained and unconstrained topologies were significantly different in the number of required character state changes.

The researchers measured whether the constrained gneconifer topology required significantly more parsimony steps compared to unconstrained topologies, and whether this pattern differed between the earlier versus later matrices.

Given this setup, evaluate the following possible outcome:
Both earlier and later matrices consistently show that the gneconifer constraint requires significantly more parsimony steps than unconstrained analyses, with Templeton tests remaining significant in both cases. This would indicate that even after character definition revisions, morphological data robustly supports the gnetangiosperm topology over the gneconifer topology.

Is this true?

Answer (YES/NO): NO